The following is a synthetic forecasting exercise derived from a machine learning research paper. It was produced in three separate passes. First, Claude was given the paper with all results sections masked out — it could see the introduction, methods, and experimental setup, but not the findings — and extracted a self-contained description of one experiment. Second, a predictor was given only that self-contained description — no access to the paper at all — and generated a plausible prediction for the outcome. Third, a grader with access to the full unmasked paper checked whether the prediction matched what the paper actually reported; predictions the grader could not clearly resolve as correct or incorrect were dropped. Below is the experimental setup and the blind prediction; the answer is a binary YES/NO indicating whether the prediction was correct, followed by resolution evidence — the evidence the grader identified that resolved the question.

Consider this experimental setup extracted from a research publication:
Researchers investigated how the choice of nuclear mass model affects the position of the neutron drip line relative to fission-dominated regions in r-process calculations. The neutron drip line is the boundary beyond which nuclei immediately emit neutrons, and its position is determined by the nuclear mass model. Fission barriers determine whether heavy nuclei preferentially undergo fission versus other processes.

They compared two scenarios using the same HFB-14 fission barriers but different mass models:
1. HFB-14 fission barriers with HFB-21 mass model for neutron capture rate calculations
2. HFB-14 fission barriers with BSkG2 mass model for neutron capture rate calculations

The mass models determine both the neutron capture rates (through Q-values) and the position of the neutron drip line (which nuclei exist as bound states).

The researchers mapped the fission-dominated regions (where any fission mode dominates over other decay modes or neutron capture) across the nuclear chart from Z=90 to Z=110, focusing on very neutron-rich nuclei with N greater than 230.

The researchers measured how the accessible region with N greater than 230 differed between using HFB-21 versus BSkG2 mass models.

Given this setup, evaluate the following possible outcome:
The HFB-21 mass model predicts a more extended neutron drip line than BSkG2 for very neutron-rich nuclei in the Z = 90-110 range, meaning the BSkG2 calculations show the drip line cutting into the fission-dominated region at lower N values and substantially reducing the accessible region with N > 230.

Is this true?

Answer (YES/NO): YES